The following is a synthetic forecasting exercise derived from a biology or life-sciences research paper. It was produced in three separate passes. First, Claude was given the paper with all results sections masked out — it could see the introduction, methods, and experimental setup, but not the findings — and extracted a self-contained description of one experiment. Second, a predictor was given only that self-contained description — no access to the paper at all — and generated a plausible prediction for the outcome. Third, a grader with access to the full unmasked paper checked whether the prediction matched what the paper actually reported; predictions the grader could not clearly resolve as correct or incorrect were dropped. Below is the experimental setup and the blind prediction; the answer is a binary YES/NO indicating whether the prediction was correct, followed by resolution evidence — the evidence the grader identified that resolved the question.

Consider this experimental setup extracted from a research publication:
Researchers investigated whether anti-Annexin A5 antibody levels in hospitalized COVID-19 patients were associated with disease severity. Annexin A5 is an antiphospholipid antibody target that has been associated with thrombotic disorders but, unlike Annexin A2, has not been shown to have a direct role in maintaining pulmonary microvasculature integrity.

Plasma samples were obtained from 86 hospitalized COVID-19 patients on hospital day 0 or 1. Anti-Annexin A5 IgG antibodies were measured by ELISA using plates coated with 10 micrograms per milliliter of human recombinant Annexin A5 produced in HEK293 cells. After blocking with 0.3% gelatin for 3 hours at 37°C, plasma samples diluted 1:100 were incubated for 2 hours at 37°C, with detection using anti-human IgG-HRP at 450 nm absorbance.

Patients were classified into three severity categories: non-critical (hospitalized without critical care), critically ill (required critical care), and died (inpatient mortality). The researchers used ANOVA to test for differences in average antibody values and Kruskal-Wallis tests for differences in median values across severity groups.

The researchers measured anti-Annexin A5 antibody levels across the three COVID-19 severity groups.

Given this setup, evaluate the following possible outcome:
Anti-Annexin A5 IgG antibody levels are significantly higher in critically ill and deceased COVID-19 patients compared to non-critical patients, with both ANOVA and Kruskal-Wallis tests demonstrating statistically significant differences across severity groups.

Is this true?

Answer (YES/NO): NO